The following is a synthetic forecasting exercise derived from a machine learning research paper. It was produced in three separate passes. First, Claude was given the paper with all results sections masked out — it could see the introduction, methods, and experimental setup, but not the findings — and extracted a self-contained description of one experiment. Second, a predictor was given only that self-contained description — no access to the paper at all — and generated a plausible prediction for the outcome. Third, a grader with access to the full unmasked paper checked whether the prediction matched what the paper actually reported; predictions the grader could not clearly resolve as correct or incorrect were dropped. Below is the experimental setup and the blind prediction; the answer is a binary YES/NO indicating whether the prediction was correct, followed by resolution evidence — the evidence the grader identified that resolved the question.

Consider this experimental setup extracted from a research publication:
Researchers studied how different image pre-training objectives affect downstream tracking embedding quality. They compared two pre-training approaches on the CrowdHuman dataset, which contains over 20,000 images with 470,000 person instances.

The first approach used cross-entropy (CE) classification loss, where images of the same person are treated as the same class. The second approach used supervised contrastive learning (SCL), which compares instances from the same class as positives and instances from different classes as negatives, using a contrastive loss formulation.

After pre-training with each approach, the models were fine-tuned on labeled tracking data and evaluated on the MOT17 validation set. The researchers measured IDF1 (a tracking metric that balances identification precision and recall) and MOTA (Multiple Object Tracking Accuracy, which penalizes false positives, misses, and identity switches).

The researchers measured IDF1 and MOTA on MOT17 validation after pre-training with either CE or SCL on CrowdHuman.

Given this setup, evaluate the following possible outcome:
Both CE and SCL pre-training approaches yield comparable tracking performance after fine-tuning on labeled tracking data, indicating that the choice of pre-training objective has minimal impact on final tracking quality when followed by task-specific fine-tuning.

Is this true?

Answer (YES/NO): NO